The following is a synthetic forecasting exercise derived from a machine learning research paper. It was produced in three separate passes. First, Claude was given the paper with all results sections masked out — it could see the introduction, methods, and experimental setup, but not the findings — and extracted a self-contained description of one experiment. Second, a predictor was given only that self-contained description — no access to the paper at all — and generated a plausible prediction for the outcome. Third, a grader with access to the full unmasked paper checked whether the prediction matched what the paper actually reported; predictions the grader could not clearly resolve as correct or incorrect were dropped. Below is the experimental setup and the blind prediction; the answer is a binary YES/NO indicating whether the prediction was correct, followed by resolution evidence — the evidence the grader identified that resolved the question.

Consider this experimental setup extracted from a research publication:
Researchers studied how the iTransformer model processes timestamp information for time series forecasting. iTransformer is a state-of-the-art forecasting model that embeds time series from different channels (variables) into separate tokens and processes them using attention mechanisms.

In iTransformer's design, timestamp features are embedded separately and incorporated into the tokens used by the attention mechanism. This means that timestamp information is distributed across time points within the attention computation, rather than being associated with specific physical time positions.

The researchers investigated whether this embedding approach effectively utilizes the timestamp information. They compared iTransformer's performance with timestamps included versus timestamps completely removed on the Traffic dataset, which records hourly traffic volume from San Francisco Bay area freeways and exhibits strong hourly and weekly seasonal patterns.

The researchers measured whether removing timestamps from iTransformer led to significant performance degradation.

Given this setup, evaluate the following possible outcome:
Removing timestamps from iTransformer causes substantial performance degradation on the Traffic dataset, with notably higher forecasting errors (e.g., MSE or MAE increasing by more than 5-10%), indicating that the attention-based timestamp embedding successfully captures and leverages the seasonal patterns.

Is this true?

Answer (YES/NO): NO